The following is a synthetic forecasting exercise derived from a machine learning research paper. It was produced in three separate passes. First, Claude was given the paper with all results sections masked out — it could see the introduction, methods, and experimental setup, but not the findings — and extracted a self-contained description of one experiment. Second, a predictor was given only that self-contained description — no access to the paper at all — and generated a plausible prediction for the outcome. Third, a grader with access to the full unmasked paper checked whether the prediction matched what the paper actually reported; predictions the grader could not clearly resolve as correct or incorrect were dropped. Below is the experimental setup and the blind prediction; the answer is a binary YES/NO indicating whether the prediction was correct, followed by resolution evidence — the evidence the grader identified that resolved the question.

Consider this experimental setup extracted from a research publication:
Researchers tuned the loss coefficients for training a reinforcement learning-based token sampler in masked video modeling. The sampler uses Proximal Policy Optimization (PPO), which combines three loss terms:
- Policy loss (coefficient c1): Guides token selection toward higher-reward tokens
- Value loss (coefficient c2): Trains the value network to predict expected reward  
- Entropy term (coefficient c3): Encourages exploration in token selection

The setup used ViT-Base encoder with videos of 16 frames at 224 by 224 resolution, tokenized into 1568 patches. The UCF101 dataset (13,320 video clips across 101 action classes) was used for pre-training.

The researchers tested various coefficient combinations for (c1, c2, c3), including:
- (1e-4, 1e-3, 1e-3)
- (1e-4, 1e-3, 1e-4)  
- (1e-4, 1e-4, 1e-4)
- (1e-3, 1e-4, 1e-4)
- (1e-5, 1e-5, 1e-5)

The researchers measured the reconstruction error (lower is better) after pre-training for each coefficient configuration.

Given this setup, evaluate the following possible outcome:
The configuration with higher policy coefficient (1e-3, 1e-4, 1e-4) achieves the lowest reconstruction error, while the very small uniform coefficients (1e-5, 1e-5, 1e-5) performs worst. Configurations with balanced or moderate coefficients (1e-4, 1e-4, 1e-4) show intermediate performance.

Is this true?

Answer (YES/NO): NO